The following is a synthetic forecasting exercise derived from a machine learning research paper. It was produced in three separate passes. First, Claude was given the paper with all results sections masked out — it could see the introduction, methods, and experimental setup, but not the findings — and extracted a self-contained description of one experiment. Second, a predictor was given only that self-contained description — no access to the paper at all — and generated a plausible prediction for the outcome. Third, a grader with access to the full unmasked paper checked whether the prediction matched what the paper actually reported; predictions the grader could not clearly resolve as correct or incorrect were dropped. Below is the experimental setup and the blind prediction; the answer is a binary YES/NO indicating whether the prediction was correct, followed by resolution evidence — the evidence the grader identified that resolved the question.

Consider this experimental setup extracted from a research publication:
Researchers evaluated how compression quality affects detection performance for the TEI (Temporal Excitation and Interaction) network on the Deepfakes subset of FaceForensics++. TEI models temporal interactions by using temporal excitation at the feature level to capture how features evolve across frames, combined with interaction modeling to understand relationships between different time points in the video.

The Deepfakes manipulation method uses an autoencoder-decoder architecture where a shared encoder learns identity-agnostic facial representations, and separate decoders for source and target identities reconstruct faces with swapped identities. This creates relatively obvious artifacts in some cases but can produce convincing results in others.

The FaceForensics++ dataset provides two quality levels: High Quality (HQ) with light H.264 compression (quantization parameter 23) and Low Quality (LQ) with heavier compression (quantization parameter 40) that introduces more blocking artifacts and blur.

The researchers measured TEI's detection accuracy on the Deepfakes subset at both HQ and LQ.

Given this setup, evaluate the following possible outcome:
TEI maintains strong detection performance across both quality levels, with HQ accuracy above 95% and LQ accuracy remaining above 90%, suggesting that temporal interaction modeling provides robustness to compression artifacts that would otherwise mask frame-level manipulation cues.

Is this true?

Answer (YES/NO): YES